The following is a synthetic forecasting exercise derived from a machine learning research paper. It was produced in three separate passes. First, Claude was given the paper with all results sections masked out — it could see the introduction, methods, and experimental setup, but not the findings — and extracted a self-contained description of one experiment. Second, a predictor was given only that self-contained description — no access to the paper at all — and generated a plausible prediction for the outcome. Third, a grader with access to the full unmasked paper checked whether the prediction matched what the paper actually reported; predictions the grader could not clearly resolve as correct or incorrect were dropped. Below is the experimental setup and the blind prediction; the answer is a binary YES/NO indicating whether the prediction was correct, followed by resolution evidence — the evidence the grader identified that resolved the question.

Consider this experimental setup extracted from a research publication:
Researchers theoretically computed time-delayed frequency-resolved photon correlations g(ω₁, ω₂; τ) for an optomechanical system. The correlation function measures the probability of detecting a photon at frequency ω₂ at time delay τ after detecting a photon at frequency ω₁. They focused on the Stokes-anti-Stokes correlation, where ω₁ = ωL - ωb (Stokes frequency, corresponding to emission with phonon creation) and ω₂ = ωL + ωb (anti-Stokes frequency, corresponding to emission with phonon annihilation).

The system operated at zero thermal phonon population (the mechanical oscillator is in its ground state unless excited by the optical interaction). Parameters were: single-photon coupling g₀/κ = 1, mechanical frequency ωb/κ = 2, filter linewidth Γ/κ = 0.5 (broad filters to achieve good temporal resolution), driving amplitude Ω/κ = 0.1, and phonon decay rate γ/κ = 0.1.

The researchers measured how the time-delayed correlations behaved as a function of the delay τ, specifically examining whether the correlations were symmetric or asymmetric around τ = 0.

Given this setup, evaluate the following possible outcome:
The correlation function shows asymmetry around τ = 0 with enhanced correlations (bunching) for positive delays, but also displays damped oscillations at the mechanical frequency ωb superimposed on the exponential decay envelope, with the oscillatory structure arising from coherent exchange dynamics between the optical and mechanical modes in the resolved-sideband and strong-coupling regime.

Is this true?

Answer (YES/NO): NO